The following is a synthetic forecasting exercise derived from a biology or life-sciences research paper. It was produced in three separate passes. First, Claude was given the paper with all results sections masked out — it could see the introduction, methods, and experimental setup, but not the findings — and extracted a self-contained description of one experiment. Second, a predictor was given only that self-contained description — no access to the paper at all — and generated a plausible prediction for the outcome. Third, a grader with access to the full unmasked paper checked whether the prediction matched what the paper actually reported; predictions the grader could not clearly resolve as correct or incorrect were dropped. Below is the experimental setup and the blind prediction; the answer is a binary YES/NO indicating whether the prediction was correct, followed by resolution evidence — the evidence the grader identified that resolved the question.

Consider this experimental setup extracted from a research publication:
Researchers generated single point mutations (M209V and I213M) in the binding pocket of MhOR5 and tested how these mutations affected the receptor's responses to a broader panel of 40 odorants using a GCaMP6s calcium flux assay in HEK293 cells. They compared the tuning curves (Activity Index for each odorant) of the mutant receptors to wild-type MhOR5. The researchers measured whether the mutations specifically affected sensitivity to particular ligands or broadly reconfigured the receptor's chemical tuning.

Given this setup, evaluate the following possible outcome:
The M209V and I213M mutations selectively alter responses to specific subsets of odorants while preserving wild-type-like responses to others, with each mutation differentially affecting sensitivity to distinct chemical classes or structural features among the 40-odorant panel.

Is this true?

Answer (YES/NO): NO